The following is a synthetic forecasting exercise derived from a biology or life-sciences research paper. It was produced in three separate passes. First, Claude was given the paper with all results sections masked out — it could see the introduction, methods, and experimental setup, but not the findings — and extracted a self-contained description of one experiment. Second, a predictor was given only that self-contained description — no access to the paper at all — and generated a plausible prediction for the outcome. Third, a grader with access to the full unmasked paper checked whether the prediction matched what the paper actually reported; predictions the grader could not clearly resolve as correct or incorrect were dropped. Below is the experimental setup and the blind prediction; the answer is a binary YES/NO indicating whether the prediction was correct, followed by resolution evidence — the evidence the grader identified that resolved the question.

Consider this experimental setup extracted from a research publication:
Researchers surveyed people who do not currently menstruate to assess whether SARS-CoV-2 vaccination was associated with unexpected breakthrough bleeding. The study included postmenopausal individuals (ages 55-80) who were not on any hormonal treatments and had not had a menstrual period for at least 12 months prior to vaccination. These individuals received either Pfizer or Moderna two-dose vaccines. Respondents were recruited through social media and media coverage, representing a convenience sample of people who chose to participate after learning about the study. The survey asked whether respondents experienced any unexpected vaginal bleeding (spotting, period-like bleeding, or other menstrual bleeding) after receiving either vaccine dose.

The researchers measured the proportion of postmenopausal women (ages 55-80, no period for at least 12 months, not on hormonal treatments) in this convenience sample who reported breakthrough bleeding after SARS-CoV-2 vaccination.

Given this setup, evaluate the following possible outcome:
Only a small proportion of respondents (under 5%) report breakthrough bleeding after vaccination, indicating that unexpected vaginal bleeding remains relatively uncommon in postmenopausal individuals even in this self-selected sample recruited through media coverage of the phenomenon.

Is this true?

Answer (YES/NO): NO